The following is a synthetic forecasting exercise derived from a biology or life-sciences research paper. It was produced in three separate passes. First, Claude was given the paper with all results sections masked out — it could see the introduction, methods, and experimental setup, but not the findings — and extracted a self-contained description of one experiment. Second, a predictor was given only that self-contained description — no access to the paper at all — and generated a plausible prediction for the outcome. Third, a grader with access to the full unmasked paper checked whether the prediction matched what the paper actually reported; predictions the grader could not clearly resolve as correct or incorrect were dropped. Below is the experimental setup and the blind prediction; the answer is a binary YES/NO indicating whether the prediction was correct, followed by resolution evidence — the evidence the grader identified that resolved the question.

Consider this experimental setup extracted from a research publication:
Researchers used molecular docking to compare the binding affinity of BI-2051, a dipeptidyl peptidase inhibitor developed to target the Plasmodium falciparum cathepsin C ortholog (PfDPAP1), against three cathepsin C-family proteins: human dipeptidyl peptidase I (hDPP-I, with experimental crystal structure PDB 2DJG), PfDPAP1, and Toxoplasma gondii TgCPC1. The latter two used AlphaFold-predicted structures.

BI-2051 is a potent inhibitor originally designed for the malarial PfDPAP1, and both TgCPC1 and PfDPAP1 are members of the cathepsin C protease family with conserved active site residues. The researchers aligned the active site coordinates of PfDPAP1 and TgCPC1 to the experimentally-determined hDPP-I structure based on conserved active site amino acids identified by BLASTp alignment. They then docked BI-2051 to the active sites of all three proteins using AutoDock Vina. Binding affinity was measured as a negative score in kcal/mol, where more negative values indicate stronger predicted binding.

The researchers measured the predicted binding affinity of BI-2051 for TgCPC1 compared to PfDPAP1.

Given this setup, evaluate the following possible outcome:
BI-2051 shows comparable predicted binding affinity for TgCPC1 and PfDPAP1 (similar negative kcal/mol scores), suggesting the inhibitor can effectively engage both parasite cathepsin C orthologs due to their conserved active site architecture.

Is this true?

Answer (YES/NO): NO